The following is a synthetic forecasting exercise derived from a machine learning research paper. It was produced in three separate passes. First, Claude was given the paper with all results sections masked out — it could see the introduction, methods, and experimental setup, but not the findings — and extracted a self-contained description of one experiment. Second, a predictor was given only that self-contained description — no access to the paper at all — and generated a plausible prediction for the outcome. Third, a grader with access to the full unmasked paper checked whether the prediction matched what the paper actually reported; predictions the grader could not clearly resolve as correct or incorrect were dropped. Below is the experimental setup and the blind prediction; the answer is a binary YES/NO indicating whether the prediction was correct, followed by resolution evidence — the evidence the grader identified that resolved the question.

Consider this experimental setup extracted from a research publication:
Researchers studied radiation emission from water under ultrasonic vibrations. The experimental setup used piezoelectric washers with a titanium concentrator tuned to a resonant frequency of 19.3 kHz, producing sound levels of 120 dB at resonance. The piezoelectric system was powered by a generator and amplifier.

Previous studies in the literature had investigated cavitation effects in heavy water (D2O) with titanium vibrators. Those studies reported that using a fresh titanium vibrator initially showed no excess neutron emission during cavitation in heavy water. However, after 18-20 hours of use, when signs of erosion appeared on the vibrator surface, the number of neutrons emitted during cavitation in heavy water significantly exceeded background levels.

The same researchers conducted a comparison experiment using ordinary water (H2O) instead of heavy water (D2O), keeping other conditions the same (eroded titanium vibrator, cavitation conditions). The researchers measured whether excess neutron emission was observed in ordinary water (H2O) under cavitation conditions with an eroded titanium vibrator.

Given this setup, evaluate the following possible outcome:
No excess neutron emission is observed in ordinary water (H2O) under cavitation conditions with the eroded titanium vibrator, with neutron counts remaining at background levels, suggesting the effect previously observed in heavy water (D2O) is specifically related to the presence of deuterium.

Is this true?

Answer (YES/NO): YES